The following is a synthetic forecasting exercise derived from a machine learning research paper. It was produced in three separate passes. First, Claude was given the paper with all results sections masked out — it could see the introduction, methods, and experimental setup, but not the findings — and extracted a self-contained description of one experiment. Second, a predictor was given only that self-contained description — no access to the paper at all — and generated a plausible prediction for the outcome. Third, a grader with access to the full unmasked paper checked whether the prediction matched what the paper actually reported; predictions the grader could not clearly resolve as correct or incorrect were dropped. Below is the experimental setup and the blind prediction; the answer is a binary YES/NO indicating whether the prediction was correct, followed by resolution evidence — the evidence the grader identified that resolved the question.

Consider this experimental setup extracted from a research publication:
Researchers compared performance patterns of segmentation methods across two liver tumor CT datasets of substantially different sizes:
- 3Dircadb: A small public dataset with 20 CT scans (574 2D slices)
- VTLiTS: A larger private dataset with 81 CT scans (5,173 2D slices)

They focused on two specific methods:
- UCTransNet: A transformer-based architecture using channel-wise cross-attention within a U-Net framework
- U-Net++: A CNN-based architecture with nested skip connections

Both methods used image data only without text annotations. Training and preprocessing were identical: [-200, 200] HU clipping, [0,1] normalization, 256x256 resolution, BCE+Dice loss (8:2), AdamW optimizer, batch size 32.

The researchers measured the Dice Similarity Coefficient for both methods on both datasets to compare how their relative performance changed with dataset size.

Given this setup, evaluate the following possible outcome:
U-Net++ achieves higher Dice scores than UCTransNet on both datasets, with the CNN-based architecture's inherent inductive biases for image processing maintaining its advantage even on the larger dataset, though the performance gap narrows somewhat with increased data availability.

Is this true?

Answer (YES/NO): NO